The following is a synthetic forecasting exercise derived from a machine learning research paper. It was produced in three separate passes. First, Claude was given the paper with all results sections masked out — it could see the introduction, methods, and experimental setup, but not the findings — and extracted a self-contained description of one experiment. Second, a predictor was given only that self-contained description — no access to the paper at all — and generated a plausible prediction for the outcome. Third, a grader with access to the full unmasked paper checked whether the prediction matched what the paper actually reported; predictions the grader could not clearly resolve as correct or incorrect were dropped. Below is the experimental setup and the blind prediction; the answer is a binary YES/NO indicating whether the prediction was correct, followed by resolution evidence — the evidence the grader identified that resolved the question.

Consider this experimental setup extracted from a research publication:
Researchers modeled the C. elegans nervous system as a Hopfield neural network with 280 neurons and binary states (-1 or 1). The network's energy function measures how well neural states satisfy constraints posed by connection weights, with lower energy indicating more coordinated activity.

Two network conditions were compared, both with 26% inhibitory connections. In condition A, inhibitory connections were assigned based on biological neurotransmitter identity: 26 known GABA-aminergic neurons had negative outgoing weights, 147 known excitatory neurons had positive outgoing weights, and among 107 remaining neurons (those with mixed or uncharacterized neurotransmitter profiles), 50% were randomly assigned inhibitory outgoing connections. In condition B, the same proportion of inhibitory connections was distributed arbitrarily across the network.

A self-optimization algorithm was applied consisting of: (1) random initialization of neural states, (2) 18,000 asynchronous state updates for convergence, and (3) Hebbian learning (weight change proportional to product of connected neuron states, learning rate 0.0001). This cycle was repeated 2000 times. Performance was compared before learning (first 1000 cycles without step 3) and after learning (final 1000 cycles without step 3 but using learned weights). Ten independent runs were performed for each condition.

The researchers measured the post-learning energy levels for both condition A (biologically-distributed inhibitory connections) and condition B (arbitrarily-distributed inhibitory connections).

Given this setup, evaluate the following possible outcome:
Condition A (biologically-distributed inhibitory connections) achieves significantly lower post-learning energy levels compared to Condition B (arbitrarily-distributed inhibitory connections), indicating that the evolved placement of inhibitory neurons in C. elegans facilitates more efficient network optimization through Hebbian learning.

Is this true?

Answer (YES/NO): NO